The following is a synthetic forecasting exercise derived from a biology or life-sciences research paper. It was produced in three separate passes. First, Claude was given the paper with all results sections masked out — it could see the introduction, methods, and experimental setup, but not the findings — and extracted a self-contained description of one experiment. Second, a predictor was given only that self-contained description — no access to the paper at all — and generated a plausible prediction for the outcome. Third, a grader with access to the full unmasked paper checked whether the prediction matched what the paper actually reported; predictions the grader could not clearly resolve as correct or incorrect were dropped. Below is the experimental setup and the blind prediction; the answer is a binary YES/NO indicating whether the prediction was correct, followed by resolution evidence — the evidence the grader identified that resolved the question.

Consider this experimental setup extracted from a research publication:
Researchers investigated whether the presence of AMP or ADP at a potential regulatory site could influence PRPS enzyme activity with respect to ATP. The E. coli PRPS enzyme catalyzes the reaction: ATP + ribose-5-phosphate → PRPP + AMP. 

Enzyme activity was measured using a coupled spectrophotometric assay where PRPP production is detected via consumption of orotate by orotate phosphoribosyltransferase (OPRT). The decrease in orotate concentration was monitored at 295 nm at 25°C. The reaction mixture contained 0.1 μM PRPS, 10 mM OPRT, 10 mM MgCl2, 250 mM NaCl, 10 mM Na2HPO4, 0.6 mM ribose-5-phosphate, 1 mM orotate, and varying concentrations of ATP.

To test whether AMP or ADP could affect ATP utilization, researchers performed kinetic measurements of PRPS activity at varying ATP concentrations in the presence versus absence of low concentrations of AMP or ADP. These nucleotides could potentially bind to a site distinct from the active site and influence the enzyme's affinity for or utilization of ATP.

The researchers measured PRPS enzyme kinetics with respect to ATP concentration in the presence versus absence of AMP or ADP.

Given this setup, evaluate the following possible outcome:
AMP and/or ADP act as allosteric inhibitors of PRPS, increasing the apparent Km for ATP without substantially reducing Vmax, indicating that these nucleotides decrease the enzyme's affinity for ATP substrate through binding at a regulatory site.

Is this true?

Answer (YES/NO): NO